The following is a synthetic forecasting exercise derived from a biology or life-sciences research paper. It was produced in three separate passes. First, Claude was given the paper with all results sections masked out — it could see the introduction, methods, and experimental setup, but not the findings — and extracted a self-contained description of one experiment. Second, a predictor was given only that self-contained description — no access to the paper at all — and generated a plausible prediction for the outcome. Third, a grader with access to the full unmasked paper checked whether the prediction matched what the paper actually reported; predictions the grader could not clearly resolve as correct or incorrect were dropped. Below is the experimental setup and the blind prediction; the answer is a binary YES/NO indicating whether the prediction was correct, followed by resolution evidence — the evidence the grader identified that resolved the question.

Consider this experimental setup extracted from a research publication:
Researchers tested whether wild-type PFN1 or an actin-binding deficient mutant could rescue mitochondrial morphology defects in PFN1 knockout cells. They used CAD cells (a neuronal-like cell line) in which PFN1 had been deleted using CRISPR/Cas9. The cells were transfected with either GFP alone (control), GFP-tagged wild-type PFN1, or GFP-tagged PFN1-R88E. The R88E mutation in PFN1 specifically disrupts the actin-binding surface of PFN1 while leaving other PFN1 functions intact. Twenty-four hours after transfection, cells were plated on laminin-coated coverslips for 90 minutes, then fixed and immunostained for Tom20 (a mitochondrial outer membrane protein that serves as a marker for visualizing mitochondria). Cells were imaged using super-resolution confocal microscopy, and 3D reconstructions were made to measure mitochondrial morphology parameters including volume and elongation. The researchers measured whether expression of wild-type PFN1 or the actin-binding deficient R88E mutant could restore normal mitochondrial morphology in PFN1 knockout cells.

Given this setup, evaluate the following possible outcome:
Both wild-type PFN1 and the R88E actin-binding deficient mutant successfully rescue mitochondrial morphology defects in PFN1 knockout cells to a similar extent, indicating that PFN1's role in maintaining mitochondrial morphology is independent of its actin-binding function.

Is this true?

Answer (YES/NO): NO